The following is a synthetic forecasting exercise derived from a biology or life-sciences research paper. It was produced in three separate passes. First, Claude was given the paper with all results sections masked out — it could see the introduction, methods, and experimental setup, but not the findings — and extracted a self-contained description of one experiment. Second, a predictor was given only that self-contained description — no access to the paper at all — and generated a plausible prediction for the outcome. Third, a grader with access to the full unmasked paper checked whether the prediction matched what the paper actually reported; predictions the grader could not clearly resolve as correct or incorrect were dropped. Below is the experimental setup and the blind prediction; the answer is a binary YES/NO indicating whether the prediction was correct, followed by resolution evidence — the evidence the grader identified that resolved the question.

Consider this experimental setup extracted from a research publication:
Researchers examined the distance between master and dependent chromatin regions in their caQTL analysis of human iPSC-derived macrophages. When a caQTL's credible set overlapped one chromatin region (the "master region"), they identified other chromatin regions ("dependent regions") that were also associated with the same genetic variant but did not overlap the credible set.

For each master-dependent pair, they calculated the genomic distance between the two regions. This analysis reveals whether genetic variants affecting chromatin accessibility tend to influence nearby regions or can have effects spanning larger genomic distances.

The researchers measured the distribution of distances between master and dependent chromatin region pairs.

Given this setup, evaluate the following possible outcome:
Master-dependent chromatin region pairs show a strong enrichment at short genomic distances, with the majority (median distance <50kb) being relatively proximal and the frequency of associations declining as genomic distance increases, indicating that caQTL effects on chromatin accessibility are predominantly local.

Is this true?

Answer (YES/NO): YES